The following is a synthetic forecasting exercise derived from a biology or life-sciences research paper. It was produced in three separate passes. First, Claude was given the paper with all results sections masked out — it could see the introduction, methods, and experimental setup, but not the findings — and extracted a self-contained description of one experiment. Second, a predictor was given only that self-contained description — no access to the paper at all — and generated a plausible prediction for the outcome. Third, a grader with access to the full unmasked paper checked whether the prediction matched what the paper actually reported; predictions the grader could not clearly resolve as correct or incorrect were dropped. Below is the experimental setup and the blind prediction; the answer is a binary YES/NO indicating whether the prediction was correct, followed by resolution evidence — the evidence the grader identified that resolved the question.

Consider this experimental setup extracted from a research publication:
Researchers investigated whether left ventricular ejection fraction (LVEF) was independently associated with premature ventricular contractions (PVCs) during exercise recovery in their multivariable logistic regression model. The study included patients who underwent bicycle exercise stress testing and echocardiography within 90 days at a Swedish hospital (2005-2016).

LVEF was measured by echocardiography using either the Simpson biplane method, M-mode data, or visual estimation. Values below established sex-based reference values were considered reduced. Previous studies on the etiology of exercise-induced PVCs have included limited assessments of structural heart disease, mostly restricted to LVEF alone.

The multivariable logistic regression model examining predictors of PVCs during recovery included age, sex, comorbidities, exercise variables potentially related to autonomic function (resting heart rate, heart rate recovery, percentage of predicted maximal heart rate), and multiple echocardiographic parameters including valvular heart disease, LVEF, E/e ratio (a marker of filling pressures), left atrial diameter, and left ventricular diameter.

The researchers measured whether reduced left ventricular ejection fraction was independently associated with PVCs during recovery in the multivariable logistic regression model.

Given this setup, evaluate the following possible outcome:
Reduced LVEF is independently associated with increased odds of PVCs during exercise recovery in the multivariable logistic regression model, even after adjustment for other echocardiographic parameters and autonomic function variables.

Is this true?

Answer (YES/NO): NO